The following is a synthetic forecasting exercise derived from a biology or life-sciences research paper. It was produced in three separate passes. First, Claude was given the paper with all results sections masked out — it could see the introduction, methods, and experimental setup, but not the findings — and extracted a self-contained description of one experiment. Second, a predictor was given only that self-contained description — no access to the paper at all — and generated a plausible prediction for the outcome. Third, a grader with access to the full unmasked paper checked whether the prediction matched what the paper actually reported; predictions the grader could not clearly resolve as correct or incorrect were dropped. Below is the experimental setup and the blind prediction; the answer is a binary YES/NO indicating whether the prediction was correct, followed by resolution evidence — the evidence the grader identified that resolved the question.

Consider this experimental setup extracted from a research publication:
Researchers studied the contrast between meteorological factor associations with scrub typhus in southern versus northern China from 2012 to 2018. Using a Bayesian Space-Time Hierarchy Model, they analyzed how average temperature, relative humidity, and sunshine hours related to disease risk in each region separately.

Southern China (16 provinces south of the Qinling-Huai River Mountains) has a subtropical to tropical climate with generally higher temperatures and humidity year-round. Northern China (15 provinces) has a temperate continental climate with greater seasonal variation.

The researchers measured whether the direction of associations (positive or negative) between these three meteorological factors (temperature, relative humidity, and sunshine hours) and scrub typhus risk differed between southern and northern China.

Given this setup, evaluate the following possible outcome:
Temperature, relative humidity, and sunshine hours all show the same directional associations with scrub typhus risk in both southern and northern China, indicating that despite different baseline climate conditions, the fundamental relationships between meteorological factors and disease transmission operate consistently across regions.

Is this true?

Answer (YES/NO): NO